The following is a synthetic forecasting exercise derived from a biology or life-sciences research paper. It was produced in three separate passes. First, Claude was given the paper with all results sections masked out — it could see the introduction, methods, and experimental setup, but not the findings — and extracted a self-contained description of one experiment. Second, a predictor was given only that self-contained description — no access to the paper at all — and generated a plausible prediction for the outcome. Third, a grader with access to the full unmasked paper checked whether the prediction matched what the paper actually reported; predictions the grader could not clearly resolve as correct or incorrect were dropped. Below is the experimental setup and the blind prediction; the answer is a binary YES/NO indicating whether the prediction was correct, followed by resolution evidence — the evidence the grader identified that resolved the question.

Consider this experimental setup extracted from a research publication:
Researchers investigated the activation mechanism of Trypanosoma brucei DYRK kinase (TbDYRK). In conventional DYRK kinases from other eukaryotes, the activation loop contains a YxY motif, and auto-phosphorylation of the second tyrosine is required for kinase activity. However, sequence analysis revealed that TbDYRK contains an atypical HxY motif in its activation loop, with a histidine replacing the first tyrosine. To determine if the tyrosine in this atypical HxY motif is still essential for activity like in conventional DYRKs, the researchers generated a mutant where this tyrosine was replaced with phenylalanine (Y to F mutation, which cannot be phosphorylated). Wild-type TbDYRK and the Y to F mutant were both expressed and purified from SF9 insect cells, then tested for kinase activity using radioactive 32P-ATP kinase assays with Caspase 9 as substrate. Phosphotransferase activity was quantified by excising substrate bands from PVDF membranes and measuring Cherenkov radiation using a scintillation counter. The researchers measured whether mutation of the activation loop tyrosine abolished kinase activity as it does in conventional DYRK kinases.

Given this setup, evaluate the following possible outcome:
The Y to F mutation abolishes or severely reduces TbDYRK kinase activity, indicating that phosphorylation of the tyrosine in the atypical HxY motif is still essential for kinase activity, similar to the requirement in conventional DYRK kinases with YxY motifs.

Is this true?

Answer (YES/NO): YES